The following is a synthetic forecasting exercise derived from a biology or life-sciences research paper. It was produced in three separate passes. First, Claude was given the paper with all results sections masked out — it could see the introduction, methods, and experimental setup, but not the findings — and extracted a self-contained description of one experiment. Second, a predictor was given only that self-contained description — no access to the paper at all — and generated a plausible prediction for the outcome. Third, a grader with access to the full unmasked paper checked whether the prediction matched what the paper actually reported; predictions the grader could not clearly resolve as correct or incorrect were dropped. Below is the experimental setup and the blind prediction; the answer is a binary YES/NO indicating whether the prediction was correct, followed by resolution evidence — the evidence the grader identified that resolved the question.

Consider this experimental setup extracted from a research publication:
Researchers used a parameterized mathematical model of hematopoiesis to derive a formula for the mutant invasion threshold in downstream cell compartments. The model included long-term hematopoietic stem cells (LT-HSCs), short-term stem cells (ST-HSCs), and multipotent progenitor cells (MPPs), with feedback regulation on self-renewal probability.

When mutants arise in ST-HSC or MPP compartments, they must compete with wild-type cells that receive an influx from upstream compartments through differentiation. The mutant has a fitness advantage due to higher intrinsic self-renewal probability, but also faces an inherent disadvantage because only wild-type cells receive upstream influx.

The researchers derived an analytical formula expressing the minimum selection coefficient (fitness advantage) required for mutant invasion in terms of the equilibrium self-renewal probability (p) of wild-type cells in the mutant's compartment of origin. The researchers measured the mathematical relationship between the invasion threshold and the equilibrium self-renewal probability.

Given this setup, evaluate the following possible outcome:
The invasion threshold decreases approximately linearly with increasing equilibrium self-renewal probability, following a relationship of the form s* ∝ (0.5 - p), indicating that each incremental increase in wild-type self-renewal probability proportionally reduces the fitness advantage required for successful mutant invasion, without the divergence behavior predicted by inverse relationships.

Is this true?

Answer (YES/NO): NO